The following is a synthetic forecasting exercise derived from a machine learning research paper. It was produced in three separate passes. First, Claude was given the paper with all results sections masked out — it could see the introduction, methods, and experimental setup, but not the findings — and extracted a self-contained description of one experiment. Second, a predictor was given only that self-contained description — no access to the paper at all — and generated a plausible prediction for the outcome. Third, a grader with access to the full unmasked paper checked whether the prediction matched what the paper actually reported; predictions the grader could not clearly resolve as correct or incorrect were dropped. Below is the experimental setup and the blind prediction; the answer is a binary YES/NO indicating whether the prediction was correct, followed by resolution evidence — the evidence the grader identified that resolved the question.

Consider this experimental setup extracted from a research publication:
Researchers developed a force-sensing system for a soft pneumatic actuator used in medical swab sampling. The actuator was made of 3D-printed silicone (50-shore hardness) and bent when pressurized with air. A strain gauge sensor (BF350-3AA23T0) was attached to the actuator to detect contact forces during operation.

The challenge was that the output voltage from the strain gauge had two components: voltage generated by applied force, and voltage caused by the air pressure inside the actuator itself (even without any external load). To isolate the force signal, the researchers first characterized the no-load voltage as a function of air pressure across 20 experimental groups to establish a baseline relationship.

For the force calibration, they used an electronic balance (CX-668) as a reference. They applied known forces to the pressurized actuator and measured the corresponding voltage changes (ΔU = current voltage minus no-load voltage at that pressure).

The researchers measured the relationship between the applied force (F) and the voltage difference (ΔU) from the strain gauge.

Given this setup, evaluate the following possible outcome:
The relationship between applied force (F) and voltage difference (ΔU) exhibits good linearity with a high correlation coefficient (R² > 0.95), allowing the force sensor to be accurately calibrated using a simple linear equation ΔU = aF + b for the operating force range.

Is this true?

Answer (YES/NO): YES